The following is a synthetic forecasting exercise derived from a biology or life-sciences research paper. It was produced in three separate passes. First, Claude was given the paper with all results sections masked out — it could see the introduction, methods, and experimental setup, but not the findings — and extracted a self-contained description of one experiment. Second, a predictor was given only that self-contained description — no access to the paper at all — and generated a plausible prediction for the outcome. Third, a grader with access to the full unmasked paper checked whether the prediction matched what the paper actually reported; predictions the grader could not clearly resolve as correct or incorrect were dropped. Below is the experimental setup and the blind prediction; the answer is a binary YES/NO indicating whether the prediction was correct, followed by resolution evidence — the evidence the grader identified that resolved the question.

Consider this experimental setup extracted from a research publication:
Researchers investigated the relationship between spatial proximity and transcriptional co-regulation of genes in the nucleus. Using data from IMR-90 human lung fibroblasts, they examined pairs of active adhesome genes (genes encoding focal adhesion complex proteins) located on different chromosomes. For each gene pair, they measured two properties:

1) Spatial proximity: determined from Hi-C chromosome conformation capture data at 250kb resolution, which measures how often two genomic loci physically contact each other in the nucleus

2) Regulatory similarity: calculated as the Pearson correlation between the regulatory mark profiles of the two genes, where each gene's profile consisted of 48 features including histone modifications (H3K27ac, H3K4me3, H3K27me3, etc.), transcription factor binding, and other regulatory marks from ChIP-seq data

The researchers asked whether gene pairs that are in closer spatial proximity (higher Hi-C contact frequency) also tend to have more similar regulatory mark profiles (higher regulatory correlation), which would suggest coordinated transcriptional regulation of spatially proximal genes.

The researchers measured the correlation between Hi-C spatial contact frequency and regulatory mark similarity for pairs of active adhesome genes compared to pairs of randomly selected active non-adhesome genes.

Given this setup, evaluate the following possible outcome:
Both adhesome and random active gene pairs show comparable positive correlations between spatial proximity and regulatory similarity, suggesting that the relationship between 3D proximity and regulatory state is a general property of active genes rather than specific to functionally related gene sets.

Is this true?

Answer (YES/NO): NO